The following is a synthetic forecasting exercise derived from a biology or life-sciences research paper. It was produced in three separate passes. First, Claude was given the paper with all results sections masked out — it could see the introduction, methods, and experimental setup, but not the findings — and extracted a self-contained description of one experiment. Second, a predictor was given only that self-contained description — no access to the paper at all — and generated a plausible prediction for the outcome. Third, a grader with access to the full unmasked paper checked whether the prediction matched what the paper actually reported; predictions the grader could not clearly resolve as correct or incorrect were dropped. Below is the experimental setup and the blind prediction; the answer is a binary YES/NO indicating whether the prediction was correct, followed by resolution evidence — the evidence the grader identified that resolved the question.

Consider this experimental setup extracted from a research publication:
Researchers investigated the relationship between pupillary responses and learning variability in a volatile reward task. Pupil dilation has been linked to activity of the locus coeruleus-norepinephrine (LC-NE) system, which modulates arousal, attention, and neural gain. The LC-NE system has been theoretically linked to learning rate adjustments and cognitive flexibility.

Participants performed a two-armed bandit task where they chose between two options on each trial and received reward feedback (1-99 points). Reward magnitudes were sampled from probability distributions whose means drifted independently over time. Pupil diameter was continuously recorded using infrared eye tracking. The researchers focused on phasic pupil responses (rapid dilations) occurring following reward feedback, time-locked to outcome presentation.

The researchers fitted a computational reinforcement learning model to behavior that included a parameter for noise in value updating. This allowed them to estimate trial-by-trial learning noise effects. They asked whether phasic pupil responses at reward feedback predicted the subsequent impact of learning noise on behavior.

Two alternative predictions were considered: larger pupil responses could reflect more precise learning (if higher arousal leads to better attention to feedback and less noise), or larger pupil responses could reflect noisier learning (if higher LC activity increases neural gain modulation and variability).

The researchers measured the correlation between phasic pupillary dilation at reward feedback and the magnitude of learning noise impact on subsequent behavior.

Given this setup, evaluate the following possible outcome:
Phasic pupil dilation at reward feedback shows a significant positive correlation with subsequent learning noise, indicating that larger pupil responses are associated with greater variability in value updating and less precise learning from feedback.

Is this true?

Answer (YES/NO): YES